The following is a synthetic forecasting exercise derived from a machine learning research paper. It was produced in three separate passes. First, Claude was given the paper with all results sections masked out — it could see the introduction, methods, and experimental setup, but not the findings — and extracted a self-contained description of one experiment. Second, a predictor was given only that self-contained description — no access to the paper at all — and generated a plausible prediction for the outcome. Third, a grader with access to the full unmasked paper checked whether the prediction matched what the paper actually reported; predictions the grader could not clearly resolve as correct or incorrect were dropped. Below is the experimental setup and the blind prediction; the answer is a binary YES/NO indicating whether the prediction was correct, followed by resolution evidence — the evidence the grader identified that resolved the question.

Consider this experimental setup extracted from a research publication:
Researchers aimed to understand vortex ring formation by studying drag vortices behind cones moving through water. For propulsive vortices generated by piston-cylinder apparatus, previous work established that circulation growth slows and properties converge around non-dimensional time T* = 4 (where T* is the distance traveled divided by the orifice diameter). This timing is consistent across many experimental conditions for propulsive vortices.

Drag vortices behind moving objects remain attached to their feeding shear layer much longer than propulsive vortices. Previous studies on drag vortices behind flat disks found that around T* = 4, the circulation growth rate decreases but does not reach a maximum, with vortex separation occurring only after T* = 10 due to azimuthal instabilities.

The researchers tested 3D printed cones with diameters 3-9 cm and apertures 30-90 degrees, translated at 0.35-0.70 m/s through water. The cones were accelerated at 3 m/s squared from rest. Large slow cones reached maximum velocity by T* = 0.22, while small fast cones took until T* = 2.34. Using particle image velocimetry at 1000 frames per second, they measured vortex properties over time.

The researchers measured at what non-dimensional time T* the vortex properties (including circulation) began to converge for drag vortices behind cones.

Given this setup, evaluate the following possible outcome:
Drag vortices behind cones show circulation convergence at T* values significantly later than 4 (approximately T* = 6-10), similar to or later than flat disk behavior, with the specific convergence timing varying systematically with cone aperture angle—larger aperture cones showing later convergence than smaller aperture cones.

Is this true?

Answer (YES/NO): NO